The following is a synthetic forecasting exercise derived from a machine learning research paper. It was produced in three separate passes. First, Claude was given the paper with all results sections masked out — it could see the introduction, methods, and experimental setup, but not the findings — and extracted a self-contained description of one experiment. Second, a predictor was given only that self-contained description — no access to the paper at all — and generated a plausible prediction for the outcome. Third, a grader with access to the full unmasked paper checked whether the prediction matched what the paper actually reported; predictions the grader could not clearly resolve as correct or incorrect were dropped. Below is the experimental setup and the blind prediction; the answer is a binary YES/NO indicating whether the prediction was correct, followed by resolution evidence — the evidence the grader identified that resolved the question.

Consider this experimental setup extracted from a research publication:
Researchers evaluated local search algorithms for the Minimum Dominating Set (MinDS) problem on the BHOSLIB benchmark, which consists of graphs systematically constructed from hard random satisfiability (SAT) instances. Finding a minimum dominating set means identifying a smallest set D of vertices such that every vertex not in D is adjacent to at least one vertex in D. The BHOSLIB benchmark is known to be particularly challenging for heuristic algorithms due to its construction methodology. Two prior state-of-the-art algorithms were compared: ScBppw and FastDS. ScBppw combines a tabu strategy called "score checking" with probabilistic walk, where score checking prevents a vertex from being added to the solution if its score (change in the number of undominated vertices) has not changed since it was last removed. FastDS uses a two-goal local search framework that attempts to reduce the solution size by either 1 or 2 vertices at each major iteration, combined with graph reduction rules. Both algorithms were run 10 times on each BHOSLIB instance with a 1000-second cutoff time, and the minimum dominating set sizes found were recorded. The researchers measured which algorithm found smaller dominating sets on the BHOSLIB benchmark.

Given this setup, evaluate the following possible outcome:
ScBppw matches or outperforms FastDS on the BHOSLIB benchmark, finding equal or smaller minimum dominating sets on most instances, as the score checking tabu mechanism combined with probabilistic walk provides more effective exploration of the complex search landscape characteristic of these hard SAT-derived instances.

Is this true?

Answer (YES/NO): NO